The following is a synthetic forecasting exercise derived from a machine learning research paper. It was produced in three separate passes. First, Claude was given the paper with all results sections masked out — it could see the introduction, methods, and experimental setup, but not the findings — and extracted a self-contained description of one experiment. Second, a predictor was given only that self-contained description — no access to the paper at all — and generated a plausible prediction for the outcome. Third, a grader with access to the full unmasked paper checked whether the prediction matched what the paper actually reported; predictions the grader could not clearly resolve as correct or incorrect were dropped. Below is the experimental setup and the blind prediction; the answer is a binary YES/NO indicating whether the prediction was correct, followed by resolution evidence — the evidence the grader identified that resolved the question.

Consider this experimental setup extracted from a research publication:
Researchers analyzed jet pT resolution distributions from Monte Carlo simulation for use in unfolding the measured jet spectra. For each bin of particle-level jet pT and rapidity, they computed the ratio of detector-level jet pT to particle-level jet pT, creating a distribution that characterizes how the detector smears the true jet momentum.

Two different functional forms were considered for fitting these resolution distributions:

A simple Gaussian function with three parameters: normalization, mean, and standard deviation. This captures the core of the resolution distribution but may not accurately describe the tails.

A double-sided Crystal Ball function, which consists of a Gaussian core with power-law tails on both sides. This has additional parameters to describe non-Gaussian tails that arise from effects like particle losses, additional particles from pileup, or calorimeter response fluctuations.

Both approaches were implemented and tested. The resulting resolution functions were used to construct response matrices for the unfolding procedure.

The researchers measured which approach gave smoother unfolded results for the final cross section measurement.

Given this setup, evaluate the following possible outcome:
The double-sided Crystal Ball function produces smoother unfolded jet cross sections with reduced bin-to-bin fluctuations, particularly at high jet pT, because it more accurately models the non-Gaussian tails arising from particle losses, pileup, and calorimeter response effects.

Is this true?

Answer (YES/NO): NO